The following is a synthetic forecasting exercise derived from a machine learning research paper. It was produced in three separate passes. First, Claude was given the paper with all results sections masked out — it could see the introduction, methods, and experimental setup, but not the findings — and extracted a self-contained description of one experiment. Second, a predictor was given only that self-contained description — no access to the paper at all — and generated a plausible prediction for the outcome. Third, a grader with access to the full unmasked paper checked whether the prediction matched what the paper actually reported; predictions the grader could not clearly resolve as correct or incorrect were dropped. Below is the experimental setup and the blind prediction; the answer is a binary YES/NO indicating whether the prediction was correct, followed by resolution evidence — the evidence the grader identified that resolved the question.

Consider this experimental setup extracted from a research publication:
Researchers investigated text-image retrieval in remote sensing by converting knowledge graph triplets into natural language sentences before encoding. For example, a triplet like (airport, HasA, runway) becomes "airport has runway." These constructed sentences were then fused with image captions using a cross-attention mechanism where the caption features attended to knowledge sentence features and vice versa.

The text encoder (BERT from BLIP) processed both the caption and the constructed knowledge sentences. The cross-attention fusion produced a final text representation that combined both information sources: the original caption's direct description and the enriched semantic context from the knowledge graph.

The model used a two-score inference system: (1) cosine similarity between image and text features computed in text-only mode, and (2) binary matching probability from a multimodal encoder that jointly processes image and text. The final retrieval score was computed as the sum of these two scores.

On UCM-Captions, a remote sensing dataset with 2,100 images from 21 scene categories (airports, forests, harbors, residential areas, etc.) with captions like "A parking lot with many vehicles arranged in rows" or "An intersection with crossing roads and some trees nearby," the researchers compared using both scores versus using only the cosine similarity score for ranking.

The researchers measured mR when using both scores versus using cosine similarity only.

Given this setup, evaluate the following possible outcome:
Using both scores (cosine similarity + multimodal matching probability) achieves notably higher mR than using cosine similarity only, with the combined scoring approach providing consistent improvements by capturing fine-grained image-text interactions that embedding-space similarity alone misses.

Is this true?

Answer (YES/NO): YES